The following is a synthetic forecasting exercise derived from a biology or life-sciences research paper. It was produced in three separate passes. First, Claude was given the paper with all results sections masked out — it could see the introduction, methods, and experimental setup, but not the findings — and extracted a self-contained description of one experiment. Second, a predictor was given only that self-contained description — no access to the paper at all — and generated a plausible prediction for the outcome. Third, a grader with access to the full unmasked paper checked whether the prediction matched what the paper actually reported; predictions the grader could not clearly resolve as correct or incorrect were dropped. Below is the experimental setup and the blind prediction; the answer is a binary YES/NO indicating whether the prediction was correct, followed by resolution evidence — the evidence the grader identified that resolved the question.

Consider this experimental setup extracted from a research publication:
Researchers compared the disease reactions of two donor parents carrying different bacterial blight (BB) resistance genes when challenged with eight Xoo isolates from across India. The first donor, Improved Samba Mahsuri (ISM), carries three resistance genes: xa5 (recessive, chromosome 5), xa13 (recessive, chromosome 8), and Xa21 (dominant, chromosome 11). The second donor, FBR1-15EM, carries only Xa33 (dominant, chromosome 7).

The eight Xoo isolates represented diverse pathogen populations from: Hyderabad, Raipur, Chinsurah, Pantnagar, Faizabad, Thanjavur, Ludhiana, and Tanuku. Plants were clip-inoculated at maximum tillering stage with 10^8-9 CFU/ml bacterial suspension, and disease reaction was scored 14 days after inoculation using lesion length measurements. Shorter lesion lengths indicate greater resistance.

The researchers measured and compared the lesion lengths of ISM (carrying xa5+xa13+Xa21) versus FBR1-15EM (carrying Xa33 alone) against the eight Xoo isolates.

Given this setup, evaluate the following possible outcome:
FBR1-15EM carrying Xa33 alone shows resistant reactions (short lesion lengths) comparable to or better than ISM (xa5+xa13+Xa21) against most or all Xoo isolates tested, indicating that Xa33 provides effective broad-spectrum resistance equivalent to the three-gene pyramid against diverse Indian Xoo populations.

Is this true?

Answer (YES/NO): NO